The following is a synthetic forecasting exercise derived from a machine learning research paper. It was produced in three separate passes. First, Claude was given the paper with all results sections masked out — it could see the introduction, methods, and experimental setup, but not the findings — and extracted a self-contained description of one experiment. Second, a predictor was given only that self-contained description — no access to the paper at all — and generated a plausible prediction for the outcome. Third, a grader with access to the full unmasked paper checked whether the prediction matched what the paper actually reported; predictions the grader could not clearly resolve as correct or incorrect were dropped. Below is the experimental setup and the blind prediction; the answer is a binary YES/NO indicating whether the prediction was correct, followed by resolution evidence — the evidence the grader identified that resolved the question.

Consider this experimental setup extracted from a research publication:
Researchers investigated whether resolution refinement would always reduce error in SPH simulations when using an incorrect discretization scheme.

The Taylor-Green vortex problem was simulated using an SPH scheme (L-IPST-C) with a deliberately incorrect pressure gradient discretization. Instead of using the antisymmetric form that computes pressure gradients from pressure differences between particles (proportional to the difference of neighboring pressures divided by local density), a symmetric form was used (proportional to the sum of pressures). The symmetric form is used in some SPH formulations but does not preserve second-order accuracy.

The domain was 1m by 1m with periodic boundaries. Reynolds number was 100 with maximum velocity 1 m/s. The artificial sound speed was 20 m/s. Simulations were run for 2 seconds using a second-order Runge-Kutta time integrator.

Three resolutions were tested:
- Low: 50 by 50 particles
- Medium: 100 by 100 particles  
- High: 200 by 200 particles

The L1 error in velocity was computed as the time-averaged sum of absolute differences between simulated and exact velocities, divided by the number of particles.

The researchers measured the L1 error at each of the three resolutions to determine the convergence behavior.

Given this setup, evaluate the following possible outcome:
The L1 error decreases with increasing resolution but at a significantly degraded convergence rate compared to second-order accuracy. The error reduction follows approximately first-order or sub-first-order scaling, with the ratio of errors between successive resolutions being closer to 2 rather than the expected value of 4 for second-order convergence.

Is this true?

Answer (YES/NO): NO